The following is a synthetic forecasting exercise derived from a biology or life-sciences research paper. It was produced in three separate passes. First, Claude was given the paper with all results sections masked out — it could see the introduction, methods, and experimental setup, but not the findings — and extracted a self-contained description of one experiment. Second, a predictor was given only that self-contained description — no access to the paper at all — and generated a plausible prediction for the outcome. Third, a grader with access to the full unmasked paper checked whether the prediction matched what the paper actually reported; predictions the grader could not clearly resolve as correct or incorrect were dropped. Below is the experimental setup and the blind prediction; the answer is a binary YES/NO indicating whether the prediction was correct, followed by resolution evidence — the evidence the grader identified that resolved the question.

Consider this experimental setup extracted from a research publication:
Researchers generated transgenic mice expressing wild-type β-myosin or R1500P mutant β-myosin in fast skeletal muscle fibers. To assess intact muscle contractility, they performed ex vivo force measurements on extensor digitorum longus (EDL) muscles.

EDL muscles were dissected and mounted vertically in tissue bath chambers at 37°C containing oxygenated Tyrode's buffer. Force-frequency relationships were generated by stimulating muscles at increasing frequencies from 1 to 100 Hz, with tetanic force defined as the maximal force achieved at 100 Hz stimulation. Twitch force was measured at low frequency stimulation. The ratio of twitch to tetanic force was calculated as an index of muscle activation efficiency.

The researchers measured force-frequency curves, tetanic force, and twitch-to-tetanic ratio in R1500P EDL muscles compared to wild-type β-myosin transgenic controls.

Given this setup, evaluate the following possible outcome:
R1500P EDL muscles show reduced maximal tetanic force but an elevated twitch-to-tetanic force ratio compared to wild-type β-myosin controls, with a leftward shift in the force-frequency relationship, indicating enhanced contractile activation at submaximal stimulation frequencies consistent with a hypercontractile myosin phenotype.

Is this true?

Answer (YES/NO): NO